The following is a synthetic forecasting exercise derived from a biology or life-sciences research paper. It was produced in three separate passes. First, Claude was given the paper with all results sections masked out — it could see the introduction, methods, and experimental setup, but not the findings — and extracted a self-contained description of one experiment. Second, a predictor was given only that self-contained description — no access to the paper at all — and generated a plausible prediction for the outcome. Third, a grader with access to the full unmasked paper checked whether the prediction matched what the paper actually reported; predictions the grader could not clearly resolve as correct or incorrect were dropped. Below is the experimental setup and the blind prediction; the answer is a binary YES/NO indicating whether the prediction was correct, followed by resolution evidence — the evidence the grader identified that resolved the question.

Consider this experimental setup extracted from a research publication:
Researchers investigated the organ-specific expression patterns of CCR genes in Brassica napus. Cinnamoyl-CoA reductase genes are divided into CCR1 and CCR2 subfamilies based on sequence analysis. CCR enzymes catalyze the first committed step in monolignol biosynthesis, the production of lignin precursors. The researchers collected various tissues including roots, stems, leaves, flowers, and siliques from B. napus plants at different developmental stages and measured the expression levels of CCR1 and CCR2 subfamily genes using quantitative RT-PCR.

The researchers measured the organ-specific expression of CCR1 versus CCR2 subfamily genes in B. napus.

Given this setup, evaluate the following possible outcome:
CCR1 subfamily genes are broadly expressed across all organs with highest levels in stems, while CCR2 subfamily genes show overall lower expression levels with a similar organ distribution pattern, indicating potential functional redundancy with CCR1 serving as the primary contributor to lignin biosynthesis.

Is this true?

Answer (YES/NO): NO